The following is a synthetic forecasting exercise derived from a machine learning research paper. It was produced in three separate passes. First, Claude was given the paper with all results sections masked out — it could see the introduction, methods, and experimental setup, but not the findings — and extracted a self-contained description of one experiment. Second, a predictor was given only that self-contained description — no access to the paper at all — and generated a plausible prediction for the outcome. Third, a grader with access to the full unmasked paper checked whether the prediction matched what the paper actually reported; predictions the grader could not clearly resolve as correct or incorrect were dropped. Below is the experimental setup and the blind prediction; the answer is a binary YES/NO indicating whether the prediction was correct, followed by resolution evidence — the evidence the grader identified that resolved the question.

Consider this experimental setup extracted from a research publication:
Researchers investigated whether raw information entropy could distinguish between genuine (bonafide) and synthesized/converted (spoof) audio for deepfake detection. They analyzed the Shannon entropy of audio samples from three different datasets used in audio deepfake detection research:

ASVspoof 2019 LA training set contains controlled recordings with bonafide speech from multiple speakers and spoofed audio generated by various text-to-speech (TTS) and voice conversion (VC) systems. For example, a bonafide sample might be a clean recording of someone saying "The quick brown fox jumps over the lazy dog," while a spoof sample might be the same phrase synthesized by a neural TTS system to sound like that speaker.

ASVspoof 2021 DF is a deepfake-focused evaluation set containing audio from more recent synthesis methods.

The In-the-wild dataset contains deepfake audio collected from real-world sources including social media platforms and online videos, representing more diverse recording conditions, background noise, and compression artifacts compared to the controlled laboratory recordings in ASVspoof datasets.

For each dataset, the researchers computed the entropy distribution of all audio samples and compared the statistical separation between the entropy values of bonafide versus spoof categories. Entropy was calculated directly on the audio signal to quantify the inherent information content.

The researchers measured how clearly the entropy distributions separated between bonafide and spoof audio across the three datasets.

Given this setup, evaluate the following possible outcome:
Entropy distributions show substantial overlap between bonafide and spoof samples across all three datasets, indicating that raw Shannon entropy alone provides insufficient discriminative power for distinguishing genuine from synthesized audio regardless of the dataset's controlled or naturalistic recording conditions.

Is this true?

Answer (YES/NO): NO